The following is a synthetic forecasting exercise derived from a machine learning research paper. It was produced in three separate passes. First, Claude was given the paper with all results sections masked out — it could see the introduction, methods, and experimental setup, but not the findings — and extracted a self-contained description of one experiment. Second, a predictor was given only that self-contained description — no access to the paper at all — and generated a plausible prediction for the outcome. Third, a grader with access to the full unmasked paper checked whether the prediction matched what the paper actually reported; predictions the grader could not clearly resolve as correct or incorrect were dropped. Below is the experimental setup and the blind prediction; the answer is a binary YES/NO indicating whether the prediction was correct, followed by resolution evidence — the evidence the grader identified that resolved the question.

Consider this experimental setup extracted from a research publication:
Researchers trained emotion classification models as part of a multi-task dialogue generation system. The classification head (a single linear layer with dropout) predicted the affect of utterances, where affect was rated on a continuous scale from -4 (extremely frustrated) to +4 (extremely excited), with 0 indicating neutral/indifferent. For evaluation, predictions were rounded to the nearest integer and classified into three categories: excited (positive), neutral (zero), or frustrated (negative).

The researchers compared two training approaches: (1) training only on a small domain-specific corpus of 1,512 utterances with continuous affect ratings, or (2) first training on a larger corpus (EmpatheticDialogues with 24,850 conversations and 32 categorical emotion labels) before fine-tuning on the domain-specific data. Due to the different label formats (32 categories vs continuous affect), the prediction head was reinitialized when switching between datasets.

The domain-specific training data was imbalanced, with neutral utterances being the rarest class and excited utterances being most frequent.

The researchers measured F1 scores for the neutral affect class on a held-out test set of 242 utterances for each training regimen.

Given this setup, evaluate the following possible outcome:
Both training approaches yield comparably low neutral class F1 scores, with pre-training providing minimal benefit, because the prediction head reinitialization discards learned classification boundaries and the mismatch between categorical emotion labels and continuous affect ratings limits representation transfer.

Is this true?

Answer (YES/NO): NO